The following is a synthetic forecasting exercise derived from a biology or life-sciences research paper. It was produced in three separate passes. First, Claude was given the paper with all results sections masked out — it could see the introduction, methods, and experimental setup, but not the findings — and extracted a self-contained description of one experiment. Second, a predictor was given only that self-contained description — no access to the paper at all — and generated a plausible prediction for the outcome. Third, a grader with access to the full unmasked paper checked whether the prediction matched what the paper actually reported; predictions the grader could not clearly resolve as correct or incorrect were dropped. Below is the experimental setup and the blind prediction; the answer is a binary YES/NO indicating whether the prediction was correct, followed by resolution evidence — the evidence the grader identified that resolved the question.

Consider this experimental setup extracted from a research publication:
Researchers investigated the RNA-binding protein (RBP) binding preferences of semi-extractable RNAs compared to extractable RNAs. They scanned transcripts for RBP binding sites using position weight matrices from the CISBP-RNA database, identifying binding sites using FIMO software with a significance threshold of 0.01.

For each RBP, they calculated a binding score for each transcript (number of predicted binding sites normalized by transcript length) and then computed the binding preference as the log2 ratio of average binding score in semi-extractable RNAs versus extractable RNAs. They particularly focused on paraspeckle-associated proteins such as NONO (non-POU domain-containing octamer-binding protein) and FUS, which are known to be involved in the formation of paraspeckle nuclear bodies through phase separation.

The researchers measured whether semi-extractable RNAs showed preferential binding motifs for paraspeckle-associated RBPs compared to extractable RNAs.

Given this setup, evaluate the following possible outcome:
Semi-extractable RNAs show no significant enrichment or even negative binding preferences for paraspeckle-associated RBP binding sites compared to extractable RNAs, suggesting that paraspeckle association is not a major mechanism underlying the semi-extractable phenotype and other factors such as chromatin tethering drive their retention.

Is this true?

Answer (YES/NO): NO